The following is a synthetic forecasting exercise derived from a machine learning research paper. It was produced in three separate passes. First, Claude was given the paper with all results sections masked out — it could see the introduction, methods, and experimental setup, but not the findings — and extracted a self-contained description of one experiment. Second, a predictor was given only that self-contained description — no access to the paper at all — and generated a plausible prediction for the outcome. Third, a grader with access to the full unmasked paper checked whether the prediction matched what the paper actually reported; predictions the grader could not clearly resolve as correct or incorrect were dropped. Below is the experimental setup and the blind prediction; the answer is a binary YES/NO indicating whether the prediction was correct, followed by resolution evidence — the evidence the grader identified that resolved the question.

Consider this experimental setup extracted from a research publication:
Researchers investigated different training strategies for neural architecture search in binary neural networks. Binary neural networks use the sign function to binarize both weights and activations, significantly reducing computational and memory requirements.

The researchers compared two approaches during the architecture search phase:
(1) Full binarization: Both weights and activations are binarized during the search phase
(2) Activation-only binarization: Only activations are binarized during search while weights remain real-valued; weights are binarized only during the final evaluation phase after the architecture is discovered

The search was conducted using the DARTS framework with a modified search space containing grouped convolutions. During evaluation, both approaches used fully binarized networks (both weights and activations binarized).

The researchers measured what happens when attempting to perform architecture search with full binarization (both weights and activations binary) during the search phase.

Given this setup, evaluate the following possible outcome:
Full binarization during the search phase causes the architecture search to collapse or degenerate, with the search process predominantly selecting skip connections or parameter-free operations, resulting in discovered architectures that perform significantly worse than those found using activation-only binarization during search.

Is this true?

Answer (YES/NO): NO